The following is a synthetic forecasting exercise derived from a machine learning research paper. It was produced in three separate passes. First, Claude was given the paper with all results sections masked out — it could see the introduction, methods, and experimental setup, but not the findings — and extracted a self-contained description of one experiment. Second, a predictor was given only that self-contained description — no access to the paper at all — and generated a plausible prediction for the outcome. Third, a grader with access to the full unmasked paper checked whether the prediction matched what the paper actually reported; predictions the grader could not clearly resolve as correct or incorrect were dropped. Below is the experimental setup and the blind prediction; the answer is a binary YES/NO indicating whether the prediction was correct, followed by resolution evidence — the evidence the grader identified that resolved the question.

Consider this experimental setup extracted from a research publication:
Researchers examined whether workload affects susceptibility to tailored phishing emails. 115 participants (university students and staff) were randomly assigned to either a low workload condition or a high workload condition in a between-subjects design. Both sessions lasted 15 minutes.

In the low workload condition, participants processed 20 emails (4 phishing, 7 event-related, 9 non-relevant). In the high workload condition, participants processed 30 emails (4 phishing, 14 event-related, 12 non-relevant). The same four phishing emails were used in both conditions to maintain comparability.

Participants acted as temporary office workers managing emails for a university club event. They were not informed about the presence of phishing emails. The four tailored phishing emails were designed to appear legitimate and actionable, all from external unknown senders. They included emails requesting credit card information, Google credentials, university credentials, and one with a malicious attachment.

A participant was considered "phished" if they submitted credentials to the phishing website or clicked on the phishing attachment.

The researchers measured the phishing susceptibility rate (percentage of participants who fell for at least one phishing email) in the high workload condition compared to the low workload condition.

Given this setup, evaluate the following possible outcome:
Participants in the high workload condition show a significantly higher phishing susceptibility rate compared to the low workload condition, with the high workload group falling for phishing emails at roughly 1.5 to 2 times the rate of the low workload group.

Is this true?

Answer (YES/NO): NO